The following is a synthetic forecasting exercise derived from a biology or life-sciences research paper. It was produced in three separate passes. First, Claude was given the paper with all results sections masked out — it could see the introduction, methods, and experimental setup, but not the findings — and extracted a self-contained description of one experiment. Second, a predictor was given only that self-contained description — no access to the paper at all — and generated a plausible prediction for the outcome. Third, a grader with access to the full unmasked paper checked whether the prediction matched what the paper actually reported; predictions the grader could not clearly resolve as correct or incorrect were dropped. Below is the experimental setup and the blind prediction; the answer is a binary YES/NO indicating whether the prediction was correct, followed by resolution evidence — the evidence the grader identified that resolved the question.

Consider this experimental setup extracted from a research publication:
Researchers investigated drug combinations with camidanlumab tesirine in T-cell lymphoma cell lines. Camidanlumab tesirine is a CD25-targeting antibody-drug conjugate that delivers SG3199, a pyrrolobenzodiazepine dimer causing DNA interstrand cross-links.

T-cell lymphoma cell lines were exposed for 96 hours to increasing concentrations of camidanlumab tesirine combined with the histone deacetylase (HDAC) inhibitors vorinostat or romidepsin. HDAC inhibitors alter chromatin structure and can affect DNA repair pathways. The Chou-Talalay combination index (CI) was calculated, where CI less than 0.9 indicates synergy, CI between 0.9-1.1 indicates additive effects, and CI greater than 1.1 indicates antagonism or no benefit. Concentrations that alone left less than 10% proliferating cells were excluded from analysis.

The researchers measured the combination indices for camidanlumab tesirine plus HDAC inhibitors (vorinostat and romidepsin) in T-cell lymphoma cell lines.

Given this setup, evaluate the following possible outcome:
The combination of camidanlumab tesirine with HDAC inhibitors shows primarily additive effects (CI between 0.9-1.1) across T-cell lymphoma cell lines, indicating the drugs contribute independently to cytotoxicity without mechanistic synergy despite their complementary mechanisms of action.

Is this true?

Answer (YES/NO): NO